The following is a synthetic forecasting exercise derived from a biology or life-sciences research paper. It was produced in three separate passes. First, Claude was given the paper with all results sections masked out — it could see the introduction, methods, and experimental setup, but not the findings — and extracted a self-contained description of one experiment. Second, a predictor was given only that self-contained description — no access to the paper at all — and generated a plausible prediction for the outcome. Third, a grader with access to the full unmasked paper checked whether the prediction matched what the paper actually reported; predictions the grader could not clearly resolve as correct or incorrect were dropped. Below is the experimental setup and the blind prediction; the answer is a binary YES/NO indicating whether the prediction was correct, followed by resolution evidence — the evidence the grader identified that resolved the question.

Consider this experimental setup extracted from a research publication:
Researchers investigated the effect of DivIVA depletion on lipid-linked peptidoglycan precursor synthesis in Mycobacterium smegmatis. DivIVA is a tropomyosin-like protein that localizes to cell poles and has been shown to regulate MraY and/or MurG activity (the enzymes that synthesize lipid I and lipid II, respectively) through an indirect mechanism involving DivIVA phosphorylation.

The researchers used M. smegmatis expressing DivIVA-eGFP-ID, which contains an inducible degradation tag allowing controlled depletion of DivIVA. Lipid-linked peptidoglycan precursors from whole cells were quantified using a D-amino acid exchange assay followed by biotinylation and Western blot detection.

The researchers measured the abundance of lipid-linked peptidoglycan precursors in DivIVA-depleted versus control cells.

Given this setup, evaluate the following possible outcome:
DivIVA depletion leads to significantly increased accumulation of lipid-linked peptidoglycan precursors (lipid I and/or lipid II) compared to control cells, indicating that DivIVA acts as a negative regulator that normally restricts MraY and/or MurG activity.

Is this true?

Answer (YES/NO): NO